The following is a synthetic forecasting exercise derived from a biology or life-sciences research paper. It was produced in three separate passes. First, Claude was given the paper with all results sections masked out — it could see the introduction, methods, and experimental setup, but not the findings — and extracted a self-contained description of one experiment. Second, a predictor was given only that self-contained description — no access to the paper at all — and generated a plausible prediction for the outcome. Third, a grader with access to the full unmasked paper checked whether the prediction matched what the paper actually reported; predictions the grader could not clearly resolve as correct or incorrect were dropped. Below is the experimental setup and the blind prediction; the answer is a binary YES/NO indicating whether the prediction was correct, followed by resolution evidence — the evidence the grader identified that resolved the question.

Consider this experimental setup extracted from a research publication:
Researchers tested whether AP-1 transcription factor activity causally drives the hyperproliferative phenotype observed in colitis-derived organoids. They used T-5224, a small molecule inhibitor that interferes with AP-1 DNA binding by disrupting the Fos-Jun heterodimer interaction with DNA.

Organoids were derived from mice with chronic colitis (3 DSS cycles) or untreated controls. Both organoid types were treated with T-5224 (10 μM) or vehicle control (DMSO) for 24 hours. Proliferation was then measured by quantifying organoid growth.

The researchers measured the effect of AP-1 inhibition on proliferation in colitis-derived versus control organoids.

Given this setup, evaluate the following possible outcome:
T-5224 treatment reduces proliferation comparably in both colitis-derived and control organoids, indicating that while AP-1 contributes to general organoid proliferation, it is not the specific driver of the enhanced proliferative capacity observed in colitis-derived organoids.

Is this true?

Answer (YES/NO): NO